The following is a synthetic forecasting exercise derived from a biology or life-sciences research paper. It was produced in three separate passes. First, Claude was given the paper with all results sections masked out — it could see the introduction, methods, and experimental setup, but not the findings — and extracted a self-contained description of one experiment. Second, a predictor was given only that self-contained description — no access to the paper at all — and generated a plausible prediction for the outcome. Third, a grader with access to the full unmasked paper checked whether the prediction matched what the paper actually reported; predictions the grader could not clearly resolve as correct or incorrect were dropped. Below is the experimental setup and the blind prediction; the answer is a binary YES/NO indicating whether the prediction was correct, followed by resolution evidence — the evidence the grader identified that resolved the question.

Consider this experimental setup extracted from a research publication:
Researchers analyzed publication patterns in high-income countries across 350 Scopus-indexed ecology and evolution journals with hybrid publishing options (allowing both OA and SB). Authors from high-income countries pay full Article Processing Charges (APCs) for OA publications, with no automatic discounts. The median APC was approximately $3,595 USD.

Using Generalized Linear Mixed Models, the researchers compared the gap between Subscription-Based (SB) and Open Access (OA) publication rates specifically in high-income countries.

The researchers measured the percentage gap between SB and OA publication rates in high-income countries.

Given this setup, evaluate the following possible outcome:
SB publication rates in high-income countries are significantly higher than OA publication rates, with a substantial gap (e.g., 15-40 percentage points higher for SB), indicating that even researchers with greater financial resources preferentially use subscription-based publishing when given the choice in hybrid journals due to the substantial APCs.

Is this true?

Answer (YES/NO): YES